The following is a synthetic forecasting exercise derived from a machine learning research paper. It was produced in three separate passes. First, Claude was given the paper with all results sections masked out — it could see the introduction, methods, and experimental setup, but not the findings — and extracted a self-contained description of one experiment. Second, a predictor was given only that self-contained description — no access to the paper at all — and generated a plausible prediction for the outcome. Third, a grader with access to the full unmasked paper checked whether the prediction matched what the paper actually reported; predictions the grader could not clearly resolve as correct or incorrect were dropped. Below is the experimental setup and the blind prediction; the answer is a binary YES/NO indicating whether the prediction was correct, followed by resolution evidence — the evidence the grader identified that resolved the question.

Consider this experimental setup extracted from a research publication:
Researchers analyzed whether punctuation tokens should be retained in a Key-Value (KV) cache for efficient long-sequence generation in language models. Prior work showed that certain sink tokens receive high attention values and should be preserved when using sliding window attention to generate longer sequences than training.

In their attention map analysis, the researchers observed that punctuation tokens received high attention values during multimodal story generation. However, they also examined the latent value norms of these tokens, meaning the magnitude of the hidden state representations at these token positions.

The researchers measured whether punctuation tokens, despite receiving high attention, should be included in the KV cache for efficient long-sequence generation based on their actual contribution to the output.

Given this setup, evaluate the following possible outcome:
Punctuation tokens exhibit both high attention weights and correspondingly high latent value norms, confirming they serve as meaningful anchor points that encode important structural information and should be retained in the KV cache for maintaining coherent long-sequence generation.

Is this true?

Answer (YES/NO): NO